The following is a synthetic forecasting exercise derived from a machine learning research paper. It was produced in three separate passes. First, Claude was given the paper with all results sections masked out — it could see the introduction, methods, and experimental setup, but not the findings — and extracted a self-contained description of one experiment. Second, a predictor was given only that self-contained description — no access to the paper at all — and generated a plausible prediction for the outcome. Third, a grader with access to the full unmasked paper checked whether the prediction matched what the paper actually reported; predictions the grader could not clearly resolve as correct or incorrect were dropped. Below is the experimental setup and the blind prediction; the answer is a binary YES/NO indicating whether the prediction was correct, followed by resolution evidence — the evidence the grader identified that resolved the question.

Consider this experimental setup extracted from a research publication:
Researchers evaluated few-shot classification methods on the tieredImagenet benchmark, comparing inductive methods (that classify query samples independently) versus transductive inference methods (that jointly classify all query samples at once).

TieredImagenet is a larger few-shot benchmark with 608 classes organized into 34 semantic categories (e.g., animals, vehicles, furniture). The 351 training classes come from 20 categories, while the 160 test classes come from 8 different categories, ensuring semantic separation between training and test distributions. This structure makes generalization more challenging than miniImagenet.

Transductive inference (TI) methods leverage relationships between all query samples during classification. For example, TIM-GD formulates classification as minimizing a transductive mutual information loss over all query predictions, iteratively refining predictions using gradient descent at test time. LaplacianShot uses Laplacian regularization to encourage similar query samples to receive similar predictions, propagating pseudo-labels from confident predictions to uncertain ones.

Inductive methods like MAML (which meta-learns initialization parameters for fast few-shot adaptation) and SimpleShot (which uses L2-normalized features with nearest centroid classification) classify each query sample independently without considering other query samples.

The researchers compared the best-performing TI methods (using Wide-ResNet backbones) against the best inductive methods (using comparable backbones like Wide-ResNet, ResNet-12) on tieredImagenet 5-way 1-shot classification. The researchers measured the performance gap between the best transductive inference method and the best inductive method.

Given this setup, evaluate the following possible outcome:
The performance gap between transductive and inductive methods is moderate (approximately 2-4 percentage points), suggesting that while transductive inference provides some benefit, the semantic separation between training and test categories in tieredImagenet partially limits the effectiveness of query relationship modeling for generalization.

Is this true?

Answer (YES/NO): NO